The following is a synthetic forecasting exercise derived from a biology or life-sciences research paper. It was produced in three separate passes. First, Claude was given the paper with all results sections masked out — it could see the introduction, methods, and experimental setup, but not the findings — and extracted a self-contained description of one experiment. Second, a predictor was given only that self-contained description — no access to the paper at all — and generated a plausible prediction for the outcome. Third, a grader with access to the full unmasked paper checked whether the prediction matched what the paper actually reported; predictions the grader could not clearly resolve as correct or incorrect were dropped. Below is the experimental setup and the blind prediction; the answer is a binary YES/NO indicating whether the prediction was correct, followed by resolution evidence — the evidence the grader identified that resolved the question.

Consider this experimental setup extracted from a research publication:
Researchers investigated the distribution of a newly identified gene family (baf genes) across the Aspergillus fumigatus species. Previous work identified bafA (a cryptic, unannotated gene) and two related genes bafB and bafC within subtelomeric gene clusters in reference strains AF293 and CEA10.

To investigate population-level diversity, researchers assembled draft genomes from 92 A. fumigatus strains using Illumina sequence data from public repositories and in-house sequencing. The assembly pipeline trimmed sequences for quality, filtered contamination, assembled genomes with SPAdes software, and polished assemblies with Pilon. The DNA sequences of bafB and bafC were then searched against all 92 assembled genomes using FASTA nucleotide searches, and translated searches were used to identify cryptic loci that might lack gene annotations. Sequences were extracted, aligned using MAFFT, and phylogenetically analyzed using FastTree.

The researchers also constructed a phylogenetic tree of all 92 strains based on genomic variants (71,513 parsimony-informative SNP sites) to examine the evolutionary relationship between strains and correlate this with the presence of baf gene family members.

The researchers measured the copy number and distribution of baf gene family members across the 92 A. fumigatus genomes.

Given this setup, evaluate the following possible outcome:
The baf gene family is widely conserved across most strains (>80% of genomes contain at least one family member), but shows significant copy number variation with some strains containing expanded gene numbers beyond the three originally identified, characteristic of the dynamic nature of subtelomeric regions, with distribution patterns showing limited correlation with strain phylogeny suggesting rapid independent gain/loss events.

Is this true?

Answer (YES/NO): NO